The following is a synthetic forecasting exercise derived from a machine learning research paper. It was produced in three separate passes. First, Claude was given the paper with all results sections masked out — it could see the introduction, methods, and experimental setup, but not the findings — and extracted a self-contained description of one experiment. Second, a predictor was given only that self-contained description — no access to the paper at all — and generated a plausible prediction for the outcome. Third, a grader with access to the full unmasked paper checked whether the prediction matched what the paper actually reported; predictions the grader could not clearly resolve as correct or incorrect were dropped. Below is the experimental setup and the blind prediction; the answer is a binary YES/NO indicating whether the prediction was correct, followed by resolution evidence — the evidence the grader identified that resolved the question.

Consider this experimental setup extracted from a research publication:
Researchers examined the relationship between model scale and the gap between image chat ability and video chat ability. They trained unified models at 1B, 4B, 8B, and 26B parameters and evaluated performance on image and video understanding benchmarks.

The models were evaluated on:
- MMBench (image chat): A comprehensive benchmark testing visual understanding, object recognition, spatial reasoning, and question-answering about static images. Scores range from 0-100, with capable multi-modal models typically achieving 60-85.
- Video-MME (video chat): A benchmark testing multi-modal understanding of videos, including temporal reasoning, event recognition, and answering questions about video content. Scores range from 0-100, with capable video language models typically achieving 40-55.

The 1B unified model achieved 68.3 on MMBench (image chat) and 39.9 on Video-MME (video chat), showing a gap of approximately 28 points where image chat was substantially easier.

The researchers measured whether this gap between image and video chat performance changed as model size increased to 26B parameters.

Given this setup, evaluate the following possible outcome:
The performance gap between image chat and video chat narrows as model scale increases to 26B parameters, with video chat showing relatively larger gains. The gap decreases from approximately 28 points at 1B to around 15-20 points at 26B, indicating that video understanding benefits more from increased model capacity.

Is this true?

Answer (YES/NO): NO